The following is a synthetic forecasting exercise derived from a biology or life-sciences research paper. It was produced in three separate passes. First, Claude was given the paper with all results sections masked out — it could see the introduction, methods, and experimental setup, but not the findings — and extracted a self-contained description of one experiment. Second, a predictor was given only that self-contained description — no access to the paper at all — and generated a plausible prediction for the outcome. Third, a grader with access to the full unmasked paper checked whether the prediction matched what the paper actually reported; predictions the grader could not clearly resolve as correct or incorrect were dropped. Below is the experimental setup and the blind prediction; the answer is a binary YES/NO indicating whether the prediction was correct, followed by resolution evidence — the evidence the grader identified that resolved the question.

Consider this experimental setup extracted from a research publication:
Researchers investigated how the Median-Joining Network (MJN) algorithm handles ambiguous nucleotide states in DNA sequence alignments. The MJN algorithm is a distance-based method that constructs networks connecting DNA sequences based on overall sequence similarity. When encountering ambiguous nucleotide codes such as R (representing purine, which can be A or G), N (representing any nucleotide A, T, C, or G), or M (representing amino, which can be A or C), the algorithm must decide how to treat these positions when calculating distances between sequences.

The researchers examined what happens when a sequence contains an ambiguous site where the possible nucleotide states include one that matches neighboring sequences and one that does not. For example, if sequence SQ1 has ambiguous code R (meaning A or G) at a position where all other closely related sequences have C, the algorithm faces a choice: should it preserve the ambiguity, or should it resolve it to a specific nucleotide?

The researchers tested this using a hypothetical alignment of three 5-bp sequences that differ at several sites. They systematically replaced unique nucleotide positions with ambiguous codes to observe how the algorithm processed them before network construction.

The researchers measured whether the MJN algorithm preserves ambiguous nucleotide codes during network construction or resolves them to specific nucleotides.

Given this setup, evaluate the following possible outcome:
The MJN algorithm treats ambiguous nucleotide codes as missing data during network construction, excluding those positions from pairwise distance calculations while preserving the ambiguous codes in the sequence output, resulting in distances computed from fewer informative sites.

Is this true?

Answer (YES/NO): NO